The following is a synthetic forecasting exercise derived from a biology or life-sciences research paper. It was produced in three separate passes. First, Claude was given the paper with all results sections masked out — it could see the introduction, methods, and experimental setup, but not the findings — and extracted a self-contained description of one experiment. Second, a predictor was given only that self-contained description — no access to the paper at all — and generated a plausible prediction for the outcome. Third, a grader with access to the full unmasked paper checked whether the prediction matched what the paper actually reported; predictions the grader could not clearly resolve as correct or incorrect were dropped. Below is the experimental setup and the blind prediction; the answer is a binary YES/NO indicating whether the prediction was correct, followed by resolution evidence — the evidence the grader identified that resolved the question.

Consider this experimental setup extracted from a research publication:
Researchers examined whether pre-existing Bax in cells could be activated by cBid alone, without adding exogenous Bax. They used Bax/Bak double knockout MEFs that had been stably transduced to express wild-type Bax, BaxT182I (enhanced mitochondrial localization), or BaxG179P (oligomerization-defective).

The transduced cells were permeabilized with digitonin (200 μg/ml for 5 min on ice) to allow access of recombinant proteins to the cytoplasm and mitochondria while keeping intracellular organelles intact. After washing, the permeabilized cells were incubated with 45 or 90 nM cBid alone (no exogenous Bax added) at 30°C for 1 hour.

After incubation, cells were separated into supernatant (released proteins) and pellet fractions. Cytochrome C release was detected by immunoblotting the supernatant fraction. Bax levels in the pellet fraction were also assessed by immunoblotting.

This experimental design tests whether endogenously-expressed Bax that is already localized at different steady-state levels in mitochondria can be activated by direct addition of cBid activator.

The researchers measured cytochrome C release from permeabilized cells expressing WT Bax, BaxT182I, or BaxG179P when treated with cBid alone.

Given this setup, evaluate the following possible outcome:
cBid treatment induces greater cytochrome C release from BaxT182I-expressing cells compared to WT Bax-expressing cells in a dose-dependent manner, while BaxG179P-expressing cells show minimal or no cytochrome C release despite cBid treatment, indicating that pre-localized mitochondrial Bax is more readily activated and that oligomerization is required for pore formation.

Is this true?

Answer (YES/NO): NO